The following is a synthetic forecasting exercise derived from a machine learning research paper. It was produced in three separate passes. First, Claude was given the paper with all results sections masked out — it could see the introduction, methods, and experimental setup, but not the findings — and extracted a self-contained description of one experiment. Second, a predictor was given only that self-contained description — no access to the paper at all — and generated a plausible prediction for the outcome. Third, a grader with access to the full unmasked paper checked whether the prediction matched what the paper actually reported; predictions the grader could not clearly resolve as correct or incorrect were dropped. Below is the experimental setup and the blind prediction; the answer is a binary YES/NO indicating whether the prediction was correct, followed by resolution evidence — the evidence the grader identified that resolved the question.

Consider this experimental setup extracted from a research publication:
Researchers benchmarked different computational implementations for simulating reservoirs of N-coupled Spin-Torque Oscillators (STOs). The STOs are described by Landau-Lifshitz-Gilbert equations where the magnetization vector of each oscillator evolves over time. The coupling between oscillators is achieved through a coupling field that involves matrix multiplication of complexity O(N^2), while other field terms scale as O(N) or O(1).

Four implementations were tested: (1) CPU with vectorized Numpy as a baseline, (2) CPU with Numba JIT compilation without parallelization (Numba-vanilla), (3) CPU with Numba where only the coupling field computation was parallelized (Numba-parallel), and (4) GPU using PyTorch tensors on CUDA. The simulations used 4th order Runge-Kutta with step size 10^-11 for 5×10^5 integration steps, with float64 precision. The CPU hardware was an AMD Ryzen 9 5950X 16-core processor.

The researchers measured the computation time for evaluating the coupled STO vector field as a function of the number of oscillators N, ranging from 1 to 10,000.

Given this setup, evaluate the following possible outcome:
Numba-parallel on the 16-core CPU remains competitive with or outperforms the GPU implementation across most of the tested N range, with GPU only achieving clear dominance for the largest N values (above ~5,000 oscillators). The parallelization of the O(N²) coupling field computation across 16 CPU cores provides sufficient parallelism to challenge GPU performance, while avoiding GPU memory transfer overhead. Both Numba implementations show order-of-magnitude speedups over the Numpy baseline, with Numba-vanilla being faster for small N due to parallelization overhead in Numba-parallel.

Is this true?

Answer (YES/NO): NO